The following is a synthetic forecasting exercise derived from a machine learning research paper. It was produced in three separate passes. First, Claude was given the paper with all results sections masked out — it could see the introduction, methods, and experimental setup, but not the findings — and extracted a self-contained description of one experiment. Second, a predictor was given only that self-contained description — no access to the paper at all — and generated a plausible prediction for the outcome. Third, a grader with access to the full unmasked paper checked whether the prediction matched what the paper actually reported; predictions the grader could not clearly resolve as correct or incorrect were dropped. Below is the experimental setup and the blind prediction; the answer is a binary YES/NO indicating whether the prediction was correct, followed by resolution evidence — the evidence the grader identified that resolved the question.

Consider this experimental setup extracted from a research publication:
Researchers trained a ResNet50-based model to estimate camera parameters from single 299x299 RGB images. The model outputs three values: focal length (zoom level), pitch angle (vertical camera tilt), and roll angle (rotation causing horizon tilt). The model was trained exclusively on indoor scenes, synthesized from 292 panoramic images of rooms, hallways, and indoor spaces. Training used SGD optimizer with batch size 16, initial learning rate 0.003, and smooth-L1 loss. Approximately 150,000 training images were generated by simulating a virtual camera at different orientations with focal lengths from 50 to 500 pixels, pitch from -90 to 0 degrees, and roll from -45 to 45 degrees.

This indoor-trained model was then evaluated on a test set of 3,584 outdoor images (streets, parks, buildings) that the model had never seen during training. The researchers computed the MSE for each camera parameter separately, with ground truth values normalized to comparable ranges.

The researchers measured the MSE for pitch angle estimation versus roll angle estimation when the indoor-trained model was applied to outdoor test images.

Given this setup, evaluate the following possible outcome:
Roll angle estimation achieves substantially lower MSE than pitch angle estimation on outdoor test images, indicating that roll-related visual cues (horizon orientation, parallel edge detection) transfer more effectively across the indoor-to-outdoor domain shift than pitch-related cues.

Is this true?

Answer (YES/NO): NO